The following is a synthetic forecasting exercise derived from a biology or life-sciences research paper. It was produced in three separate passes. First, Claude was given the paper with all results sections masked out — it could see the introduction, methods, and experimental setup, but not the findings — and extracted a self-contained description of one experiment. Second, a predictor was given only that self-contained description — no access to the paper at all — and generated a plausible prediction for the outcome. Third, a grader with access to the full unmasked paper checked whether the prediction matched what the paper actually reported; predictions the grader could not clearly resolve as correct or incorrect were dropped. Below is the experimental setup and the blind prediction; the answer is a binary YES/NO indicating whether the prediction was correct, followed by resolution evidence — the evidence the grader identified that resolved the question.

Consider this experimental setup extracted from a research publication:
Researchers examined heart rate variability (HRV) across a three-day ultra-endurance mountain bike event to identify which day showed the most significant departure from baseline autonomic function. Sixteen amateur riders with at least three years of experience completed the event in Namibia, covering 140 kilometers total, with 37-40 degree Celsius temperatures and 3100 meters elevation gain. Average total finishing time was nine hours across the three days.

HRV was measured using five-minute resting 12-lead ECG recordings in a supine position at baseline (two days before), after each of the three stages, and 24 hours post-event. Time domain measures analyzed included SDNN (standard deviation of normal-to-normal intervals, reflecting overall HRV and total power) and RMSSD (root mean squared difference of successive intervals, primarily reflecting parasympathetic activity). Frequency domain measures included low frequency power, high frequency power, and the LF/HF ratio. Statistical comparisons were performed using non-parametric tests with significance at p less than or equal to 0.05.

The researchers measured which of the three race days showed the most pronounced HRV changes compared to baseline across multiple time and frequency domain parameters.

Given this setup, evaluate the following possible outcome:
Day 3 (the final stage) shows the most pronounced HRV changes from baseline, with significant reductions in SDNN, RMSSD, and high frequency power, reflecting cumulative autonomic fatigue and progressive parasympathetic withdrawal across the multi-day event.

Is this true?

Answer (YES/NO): NO